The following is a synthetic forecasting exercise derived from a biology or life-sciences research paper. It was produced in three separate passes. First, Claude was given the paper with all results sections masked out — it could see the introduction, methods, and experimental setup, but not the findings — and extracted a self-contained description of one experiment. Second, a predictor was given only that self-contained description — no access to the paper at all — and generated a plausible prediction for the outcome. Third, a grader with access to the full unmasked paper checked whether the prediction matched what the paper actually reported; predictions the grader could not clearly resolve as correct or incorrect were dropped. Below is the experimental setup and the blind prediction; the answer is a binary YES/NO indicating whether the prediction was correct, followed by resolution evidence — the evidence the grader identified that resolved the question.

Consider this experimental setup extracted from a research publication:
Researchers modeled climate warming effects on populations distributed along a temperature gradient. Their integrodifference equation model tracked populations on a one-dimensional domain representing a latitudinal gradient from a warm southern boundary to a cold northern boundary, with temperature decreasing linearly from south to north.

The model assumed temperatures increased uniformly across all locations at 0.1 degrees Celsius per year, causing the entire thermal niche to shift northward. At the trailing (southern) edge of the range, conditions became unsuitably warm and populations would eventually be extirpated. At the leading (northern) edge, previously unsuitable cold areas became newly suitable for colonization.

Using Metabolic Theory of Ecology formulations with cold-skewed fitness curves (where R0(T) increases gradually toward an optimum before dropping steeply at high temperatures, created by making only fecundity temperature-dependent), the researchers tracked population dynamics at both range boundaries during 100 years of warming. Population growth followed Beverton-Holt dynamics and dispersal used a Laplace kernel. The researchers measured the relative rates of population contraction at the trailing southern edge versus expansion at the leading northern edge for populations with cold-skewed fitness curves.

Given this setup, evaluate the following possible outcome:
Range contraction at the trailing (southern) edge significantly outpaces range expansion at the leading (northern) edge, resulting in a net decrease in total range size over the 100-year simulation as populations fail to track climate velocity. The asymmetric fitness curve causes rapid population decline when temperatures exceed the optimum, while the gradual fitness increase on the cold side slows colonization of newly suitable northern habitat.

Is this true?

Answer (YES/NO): NO